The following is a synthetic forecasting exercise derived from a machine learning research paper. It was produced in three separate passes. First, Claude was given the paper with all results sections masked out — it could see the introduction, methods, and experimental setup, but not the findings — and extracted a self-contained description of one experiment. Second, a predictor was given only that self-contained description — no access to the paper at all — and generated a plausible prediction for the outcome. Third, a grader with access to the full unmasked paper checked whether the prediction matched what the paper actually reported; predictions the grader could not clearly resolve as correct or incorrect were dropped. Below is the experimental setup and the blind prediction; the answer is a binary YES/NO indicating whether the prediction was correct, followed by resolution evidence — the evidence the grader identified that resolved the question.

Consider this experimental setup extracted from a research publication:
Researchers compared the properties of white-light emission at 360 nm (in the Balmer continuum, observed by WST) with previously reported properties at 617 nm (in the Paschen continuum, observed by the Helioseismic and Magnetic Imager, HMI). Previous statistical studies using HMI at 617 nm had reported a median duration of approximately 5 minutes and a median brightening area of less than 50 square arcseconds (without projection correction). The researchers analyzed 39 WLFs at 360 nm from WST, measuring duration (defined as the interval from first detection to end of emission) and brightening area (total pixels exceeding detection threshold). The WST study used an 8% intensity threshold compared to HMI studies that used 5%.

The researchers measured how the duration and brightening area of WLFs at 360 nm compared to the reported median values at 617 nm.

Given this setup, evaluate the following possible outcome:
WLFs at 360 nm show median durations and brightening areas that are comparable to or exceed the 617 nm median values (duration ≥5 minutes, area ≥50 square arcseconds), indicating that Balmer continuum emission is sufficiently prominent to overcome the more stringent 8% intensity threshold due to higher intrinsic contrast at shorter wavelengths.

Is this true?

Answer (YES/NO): YES